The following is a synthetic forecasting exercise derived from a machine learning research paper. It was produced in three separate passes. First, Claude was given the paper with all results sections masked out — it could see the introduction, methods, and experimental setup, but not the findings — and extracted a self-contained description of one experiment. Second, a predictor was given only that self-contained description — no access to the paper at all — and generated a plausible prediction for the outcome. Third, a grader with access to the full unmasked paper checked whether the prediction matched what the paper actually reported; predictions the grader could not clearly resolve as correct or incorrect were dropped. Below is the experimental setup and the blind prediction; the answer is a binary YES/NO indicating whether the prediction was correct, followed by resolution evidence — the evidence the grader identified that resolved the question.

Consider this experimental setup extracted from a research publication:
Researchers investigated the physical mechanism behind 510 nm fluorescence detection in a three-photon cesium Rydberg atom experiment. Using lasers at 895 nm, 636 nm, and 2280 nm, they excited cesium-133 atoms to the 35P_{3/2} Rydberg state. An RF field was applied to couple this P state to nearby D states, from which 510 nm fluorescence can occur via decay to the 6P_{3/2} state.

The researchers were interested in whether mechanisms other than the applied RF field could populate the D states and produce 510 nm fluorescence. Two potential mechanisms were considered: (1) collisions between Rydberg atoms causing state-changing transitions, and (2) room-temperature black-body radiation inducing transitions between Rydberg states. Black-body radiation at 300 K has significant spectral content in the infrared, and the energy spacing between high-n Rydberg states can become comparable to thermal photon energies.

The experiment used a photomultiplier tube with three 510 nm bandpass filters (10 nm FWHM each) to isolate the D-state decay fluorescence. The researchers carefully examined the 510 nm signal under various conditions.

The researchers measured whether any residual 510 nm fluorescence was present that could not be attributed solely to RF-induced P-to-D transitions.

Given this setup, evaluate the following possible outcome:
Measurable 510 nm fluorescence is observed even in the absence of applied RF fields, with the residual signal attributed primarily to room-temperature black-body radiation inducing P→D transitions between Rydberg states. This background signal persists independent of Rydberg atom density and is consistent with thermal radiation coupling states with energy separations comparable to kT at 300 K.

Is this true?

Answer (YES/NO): NO